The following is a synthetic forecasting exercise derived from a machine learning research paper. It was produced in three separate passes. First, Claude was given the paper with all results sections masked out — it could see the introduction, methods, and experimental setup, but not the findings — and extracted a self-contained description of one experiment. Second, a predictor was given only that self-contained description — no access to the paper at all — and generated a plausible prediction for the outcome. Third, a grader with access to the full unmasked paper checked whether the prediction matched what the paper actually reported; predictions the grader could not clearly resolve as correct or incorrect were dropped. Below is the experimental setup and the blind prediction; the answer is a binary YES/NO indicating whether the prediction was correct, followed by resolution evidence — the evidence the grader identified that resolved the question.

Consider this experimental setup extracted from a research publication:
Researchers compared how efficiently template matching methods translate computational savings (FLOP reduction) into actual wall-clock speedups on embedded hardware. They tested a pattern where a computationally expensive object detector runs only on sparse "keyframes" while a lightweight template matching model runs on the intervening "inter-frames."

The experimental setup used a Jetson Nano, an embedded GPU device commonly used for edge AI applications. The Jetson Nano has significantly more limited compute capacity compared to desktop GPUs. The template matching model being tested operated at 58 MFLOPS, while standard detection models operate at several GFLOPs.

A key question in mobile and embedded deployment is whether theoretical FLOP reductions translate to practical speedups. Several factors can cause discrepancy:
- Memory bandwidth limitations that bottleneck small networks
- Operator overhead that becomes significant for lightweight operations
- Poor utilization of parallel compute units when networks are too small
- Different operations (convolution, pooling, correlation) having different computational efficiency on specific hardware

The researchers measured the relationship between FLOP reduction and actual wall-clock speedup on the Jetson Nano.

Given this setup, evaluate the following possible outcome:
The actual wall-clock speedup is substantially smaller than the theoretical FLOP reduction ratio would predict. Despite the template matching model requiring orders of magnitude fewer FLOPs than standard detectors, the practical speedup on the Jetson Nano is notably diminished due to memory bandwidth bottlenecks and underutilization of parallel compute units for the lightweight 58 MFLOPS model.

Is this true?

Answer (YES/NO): NO